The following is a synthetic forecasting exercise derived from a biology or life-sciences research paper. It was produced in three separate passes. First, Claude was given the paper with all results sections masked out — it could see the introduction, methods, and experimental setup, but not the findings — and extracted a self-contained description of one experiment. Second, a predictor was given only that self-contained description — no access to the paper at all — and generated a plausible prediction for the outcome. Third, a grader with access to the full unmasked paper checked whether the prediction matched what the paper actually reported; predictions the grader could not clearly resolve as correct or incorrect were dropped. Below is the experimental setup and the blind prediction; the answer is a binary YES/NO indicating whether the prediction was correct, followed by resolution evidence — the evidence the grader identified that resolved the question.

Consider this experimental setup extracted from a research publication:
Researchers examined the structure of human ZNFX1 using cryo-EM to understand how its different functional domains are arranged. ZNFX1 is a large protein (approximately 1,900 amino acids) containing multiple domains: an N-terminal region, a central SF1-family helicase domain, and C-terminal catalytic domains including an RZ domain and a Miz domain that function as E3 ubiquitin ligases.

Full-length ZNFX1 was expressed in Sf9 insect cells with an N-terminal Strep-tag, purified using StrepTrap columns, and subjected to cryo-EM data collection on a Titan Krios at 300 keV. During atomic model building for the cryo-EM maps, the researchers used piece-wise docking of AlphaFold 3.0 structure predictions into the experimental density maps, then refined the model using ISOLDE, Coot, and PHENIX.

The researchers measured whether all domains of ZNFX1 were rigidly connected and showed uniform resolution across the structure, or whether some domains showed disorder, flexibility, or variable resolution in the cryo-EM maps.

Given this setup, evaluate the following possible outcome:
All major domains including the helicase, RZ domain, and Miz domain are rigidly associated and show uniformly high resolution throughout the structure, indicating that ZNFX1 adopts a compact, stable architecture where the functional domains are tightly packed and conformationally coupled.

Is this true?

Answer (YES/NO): NO